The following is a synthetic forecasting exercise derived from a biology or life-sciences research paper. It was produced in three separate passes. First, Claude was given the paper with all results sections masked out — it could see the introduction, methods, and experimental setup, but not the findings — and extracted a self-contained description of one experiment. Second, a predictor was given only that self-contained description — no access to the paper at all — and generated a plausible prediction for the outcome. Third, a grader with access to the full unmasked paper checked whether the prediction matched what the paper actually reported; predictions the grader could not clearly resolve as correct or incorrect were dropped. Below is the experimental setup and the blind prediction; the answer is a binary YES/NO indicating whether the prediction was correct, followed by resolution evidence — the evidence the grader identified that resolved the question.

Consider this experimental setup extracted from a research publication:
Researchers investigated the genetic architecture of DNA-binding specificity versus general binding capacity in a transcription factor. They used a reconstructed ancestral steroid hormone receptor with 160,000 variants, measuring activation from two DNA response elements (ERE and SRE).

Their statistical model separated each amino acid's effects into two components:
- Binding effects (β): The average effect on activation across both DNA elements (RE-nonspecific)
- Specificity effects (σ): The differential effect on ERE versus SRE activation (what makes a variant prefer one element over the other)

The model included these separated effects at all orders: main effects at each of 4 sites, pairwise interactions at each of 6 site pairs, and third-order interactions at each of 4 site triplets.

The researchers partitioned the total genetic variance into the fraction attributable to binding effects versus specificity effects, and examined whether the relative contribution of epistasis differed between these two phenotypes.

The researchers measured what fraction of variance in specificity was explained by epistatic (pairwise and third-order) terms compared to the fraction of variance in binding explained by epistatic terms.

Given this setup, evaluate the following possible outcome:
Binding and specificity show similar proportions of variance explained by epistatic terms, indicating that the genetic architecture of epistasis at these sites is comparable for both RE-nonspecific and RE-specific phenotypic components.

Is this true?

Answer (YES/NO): NO